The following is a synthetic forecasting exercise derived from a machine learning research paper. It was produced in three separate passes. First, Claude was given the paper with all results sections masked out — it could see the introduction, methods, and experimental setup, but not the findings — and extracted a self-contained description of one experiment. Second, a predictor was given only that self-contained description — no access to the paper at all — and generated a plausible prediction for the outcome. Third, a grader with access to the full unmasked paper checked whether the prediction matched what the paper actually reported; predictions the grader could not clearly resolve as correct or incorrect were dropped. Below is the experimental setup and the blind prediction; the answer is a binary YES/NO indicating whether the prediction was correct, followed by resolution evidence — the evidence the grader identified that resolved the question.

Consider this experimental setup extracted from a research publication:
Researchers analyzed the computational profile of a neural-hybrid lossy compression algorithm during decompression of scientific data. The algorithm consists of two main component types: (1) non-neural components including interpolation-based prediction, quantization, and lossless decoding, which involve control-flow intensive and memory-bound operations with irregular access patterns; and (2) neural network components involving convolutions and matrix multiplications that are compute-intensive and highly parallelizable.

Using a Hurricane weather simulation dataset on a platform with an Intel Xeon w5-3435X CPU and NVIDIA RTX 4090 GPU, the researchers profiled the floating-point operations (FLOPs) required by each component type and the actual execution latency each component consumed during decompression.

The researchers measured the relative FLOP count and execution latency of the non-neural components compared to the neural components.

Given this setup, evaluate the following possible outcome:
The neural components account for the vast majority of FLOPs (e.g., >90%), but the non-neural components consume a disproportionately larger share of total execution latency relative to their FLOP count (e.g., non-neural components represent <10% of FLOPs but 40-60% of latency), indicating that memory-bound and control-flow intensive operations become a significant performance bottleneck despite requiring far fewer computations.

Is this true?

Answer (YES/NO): NO